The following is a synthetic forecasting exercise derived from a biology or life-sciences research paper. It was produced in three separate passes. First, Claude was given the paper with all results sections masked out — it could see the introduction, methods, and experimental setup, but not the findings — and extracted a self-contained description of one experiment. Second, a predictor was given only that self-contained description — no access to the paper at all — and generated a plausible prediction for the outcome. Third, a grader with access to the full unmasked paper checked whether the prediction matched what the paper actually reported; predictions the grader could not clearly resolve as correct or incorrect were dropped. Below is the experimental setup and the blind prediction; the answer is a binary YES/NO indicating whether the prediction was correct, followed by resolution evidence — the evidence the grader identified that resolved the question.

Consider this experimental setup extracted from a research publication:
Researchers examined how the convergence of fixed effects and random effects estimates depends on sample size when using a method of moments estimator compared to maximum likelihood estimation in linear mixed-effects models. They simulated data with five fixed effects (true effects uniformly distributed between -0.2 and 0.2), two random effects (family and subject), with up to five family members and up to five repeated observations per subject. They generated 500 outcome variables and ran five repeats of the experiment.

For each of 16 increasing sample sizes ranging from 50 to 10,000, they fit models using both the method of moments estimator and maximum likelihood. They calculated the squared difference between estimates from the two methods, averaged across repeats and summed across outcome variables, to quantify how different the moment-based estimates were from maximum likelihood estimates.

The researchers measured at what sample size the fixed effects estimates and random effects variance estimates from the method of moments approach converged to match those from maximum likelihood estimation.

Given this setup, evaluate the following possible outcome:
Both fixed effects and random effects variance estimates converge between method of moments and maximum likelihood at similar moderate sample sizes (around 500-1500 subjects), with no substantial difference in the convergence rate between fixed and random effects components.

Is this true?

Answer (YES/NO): NO